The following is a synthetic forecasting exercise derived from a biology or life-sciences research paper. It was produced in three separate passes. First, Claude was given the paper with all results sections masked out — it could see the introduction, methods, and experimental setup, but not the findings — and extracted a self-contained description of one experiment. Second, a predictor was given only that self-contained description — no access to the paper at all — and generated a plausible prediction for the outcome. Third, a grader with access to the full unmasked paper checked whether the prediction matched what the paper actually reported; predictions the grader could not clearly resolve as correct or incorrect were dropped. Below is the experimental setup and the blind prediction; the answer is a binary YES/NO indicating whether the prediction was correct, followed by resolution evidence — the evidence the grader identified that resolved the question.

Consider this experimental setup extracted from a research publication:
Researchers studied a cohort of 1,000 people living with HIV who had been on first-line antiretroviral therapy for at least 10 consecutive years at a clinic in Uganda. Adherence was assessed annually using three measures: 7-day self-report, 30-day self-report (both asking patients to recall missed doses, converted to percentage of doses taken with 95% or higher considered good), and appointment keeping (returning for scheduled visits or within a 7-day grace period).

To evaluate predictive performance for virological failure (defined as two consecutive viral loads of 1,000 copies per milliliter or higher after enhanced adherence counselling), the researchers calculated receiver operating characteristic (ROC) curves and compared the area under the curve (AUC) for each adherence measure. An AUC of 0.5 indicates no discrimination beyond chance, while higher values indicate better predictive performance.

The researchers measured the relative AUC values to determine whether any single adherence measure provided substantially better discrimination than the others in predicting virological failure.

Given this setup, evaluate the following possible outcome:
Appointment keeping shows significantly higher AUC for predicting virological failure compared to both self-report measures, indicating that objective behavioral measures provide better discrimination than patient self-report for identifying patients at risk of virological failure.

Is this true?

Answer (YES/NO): NO